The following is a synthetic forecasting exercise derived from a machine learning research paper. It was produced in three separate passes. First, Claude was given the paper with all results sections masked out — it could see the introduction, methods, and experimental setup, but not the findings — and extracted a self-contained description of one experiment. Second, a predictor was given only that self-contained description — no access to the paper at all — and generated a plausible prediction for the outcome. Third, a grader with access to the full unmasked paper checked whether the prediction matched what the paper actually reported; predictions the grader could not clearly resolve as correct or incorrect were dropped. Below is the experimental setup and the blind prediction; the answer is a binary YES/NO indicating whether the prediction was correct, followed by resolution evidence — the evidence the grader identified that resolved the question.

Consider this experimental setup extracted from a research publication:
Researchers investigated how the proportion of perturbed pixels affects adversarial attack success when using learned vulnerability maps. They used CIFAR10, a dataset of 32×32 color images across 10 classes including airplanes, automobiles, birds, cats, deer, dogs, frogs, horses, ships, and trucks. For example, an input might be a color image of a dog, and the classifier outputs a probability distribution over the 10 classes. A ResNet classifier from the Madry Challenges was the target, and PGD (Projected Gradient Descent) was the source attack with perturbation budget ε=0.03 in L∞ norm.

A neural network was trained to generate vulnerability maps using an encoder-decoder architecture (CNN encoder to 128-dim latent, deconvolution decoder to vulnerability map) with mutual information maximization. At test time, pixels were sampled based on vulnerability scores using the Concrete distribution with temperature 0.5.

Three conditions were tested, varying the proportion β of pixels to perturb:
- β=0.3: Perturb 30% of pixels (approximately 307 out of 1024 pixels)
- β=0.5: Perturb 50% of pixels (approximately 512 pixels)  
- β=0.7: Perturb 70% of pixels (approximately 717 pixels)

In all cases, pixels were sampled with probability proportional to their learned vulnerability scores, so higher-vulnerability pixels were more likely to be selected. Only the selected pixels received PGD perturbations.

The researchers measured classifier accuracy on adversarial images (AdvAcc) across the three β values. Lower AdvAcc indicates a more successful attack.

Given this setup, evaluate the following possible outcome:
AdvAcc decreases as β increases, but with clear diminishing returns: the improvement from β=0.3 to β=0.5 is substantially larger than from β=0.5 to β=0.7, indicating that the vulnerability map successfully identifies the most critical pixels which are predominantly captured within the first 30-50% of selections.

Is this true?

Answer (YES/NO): YES